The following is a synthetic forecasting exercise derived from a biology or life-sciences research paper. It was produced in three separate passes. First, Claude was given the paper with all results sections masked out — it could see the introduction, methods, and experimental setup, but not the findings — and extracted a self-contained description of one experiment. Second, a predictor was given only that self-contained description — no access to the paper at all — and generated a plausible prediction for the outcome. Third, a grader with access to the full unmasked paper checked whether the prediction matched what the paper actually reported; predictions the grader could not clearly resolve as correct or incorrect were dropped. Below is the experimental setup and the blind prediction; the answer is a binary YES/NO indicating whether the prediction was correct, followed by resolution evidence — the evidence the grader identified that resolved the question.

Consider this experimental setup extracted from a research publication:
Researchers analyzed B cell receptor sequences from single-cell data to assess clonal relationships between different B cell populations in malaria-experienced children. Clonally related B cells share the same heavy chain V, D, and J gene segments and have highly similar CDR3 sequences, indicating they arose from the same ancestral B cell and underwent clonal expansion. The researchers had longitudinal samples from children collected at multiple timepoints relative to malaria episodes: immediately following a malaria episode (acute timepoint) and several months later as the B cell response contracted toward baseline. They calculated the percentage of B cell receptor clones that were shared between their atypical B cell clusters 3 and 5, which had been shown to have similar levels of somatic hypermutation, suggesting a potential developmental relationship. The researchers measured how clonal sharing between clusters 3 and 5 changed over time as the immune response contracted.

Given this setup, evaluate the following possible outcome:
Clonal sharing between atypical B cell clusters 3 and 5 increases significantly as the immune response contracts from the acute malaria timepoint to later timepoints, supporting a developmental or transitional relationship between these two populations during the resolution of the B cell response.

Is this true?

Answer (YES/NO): YES